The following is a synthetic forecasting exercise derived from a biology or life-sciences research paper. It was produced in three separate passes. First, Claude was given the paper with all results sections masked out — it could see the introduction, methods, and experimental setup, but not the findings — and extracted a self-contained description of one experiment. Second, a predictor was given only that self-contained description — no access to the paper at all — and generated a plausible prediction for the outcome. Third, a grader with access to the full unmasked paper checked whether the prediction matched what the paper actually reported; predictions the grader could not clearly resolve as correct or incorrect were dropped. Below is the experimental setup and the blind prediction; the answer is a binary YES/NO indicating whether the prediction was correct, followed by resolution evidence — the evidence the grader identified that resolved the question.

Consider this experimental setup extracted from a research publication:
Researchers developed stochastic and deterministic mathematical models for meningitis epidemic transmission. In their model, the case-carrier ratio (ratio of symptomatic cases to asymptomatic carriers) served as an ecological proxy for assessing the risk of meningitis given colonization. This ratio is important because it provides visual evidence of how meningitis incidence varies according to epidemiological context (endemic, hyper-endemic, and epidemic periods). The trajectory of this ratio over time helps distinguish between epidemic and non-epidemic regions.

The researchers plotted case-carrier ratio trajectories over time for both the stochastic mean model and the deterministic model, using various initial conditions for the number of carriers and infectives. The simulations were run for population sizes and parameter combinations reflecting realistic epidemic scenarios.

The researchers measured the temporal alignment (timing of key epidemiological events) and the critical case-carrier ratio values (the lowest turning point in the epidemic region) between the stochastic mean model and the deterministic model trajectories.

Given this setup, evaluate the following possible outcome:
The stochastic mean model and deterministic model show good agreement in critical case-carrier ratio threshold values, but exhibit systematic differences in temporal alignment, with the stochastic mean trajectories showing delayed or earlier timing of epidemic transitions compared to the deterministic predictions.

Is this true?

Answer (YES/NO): NO